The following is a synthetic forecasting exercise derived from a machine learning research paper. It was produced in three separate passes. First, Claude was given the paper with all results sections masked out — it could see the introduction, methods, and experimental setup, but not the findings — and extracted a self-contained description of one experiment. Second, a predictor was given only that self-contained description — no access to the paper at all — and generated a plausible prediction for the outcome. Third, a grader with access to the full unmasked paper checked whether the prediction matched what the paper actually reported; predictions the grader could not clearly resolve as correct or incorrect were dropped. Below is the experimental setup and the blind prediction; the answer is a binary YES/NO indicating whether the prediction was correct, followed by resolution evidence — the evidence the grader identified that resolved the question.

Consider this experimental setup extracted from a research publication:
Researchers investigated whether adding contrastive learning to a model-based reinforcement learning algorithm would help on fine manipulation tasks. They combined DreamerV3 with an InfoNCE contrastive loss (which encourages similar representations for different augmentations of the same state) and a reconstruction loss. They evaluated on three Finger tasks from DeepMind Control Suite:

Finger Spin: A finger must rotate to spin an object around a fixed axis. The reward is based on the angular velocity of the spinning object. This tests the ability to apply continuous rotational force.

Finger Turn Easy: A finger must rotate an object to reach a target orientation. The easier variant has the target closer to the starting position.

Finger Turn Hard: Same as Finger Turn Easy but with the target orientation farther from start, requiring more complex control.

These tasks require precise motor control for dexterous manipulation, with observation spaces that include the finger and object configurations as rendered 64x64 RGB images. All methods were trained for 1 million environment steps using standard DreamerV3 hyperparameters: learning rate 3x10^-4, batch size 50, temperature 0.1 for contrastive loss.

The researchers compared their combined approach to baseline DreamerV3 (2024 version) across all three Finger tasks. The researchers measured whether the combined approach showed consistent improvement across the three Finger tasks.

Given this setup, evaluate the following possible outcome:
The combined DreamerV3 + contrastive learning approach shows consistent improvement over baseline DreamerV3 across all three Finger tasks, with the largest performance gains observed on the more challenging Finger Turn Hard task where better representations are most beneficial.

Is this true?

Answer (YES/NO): NO